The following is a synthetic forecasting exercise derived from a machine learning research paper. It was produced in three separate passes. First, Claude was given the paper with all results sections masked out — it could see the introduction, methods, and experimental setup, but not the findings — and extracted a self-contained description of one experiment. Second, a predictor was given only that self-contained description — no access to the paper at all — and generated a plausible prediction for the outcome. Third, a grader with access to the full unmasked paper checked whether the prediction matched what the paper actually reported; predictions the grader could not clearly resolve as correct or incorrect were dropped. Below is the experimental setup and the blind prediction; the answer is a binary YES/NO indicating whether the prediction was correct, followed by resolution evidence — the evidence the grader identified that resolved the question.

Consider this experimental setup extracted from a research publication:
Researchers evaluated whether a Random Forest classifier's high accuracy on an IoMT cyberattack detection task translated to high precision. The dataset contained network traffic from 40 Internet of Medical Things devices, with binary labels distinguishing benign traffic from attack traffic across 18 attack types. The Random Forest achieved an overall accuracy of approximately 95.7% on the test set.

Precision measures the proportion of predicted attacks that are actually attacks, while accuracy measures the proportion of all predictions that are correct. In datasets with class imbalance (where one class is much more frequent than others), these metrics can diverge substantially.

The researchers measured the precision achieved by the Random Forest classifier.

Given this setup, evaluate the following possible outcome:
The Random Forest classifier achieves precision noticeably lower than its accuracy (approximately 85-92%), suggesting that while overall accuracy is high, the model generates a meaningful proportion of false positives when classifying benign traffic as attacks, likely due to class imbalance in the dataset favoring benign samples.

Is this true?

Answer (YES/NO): NO